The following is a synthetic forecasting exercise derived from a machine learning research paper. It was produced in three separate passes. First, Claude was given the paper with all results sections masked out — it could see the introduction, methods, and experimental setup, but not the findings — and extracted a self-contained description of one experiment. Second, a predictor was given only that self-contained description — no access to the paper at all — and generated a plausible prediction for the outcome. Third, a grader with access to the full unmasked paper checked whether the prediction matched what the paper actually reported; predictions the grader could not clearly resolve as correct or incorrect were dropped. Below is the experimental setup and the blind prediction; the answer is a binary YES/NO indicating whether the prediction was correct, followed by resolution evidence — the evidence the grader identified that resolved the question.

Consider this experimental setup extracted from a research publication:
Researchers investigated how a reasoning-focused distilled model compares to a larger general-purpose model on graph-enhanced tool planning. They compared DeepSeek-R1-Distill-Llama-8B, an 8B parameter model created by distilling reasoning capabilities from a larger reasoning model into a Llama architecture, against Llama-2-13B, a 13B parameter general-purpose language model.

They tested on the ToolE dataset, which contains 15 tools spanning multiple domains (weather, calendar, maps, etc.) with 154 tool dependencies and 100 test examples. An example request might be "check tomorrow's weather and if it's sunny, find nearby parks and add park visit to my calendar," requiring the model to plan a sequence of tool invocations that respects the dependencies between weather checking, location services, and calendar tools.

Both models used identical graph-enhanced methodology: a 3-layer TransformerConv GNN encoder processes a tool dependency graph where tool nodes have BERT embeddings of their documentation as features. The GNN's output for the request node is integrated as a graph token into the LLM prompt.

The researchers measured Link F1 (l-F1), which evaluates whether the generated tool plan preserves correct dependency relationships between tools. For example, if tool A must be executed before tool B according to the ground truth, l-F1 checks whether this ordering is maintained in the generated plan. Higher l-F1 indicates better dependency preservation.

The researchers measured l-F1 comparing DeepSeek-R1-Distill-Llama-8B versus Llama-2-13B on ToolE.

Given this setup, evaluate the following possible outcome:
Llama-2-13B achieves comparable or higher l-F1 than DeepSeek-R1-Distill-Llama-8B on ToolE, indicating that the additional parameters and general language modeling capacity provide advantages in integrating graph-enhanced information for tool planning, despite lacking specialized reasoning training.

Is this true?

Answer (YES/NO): YES